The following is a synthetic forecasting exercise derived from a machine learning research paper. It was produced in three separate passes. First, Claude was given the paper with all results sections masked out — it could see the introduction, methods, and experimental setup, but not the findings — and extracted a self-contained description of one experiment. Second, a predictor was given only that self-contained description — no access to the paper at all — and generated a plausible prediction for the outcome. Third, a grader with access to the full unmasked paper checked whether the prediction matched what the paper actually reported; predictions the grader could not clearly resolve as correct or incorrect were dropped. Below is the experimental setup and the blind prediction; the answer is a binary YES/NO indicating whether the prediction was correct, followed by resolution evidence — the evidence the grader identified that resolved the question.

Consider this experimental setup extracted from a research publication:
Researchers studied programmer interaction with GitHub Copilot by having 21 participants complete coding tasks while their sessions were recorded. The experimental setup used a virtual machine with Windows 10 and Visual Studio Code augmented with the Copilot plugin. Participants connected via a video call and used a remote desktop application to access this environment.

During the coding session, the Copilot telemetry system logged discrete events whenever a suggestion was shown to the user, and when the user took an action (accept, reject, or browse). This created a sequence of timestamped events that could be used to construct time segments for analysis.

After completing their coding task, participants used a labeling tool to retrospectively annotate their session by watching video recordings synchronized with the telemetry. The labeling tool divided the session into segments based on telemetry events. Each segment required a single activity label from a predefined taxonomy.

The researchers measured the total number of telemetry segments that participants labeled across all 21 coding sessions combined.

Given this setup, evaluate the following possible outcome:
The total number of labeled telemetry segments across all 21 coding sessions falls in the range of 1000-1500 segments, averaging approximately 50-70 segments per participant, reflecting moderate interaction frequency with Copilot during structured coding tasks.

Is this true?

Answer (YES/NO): NO